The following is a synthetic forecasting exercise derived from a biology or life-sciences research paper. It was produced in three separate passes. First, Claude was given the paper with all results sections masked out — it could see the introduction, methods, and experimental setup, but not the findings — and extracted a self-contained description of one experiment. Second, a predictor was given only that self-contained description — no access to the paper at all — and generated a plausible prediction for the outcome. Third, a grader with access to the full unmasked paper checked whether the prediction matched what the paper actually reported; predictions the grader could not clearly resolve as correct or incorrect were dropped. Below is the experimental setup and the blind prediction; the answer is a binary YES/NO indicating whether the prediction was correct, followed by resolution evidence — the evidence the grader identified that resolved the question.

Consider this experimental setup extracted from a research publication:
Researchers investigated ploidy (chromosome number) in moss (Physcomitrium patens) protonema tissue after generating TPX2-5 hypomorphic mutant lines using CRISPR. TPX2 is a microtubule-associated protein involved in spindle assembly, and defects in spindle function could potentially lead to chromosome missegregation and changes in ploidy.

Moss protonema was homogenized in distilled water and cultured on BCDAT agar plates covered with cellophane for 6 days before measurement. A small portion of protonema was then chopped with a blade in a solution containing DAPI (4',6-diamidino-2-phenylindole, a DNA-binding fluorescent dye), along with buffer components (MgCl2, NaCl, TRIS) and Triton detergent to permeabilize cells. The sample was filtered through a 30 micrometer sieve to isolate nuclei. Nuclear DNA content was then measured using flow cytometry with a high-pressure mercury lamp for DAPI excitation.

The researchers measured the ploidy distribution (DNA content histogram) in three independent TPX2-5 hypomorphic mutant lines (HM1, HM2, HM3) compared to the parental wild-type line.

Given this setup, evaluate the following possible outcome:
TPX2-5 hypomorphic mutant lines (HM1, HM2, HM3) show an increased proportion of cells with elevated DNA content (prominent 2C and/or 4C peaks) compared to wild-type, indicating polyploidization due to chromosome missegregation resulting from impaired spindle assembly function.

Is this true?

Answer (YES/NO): NO